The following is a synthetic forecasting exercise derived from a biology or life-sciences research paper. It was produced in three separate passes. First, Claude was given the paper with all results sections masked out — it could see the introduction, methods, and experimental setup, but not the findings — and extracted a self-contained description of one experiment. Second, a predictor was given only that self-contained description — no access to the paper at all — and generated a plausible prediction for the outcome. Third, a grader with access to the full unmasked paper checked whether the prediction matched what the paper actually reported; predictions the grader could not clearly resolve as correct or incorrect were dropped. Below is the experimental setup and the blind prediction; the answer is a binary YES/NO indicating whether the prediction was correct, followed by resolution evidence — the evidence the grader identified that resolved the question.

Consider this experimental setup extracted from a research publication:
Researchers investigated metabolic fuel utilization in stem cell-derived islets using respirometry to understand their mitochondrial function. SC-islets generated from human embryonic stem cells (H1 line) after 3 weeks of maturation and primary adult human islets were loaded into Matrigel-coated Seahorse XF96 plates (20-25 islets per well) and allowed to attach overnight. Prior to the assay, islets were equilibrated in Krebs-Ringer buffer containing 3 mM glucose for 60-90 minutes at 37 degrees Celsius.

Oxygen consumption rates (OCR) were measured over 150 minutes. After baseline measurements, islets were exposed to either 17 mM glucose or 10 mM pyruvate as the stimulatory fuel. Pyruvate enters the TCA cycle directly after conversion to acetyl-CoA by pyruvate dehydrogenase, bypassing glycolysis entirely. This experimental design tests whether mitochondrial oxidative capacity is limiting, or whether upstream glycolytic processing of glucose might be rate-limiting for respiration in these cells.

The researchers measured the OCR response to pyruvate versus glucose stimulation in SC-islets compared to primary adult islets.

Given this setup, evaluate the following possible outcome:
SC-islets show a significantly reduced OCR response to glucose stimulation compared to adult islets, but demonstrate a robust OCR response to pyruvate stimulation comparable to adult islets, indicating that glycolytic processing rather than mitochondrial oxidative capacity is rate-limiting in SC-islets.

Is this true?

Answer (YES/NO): NO